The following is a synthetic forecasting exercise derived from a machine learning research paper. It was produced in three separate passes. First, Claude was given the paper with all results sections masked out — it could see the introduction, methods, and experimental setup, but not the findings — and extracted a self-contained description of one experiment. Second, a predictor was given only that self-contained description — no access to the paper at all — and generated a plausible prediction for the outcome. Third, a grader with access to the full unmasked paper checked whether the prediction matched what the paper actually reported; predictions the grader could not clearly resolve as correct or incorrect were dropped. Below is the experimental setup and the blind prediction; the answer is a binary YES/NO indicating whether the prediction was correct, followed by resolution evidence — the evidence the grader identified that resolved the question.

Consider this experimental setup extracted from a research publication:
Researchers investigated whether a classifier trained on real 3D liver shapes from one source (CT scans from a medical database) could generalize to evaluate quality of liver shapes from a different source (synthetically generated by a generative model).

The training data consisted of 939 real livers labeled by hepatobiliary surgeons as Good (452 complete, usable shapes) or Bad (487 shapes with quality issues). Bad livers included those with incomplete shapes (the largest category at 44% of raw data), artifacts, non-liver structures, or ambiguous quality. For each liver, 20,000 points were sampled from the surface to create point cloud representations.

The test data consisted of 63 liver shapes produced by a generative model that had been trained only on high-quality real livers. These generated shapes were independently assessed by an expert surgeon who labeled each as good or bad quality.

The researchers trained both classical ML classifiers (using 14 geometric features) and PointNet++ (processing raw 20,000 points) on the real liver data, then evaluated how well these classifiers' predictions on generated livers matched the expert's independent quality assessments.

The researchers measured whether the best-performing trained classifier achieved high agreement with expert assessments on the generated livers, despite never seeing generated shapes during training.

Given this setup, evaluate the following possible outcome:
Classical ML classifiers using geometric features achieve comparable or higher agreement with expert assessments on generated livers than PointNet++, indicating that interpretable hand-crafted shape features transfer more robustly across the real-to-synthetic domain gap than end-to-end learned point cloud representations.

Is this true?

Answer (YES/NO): NO